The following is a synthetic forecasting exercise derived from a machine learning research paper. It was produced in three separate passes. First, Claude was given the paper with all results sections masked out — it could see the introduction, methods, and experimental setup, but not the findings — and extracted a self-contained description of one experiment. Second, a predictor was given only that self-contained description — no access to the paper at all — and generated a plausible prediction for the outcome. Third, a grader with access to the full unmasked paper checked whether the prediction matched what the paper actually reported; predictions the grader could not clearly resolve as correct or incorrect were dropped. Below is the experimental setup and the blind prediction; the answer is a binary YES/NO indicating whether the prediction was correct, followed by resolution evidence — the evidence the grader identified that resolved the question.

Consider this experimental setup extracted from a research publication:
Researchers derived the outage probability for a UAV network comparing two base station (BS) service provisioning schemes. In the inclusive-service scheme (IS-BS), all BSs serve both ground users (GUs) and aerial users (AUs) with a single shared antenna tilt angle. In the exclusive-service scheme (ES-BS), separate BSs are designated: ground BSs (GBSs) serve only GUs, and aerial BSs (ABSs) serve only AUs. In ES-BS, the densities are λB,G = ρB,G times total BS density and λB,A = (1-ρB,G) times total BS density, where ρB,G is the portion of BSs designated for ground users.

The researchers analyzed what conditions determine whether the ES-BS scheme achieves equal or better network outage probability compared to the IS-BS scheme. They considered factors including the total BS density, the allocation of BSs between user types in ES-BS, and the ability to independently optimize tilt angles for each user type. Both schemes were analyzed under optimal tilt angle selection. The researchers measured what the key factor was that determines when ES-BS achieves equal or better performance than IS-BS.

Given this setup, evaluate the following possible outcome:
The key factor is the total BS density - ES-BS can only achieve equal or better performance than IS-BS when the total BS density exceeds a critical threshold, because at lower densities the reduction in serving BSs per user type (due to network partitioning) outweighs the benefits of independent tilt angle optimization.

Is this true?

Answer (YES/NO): YES